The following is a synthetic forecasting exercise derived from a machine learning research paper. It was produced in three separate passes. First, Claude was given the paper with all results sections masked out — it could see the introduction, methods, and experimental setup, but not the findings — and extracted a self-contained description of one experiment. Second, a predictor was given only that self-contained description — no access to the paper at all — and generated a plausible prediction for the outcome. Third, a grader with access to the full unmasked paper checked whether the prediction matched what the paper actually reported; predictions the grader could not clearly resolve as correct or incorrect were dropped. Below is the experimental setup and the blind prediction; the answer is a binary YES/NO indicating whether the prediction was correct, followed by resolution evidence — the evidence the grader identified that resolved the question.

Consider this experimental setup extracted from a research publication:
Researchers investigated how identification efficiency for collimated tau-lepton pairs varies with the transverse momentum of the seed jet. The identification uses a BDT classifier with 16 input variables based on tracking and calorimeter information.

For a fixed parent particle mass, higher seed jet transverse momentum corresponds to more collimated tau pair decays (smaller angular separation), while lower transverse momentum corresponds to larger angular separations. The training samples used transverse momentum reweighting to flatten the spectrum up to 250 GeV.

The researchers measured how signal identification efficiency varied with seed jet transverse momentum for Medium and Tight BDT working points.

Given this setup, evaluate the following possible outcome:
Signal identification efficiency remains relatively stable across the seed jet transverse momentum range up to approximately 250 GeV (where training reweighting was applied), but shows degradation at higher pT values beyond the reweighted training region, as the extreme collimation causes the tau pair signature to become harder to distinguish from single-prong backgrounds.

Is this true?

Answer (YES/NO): NO